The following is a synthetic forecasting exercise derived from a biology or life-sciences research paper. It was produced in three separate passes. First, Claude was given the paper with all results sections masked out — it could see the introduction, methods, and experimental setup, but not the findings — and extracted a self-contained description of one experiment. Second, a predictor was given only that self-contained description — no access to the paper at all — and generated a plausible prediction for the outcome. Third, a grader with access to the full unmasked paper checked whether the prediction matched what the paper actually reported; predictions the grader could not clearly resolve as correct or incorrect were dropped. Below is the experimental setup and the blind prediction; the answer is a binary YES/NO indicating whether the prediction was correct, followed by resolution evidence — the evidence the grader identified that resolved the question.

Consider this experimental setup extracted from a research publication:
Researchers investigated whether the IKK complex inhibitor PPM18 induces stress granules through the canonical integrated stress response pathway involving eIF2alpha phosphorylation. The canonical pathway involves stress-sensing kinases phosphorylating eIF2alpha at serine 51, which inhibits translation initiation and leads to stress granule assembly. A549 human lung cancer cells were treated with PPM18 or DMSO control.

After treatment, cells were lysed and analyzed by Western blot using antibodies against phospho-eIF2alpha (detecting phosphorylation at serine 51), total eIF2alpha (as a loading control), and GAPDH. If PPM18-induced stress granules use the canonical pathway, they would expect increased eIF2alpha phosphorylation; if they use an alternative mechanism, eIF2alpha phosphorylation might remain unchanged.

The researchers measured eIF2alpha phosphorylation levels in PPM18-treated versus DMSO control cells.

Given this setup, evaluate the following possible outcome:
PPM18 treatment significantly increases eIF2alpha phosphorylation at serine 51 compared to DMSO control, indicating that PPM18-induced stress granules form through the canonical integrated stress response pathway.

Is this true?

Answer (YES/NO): YES